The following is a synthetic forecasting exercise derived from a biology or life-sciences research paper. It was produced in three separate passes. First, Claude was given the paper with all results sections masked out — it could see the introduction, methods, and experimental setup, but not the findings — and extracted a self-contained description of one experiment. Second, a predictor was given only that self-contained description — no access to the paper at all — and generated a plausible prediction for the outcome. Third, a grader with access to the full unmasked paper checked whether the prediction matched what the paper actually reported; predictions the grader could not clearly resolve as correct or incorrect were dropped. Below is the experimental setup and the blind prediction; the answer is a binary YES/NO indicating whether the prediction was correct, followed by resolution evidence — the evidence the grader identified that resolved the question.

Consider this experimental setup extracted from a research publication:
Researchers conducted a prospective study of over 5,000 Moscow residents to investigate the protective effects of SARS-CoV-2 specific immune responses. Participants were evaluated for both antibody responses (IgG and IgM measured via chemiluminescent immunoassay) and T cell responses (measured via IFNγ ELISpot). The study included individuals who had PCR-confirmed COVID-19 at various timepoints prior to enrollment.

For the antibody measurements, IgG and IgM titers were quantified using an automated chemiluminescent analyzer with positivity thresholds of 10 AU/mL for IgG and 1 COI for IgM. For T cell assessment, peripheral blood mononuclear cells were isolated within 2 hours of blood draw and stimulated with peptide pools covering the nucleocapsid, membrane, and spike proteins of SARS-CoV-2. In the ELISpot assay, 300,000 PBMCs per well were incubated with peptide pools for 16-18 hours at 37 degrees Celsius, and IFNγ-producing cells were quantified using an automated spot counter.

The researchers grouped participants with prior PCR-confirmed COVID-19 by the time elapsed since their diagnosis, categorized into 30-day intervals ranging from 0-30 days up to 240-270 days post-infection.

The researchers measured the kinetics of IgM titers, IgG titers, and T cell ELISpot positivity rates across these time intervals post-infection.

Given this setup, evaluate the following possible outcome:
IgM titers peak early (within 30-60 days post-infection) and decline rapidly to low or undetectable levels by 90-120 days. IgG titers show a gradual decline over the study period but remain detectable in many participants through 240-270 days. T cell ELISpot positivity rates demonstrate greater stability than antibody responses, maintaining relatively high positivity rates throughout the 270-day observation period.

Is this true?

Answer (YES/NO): NO